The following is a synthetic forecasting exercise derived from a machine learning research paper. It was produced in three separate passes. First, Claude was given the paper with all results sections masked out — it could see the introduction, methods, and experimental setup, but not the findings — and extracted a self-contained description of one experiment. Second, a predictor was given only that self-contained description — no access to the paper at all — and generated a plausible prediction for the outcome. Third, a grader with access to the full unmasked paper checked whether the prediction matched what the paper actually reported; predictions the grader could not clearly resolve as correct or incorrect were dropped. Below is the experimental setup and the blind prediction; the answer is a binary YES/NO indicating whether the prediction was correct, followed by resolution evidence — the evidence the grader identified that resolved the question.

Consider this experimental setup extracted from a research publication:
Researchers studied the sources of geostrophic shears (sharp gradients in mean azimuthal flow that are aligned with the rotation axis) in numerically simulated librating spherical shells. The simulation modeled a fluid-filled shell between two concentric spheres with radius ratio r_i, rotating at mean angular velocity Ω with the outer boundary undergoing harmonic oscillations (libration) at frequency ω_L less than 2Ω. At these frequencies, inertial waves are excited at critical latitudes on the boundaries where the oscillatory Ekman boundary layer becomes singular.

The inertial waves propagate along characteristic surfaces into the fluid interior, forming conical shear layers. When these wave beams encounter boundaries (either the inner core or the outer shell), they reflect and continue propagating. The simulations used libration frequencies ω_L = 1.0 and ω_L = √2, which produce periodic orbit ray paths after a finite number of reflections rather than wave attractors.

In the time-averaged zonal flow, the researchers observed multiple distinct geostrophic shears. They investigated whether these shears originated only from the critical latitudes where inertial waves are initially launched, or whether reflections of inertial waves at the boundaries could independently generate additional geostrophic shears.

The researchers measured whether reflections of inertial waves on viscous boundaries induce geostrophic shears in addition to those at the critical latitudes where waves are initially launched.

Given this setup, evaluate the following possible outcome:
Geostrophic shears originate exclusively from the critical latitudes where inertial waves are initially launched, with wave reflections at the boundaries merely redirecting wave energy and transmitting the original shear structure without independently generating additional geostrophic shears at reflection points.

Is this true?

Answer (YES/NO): NO